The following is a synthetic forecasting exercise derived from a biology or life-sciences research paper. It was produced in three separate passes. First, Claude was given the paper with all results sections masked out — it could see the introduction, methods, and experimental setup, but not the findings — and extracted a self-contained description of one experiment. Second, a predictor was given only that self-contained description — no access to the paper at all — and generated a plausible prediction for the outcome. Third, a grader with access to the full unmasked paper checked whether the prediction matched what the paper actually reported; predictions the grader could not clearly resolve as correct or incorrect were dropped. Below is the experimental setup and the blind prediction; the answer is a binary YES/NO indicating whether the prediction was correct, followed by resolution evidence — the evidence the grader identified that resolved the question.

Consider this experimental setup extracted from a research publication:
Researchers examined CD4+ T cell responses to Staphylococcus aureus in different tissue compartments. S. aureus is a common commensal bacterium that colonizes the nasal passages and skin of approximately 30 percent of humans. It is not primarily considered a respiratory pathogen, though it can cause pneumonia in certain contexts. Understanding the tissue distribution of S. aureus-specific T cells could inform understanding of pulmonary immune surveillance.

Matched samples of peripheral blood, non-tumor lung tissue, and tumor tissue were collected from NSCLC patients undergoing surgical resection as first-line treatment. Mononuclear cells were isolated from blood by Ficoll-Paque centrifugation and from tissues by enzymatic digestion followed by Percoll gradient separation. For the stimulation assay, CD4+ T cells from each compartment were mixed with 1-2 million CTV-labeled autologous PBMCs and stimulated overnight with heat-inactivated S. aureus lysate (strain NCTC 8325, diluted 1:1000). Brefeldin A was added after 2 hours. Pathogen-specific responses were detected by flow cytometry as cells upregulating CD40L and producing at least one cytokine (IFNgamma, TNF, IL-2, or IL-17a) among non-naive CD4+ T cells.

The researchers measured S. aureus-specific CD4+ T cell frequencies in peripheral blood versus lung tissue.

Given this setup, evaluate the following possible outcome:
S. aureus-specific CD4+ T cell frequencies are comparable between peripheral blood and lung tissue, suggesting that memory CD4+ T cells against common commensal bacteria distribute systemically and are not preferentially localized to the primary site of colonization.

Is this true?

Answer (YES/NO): NO